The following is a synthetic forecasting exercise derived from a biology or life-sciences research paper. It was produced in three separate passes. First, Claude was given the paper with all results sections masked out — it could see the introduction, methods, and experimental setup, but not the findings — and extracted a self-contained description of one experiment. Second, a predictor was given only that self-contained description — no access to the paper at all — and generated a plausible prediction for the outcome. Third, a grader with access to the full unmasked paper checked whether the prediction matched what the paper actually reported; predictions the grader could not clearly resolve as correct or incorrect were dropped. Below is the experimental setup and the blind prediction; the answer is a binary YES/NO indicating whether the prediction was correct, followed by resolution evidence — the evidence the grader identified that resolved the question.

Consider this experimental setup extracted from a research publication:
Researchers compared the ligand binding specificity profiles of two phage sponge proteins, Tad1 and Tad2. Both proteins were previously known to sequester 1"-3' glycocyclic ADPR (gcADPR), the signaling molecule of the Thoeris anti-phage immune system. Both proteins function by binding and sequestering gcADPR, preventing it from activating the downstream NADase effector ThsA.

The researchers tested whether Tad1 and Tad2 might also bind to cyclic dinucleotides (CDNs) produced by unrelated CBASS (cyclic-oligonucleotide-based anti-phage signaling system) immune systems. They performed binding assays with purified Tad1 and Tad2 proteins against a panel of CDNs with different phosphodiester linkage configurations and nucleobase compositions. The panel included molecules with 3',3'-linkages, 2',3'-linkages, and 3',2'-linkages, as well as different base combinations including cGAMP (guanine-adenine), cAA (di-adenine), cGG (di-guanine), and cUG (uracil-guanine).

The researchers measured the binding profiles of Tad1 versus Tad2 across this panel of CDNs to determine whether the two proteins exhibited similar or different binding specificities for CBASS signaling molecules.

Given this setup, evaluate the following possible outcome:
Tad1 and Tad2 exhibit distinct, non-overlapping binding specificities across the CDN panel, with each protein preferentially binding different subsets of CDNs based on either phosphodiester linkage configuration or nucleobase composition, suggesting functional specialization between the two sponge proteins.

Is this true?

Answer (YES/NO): NO